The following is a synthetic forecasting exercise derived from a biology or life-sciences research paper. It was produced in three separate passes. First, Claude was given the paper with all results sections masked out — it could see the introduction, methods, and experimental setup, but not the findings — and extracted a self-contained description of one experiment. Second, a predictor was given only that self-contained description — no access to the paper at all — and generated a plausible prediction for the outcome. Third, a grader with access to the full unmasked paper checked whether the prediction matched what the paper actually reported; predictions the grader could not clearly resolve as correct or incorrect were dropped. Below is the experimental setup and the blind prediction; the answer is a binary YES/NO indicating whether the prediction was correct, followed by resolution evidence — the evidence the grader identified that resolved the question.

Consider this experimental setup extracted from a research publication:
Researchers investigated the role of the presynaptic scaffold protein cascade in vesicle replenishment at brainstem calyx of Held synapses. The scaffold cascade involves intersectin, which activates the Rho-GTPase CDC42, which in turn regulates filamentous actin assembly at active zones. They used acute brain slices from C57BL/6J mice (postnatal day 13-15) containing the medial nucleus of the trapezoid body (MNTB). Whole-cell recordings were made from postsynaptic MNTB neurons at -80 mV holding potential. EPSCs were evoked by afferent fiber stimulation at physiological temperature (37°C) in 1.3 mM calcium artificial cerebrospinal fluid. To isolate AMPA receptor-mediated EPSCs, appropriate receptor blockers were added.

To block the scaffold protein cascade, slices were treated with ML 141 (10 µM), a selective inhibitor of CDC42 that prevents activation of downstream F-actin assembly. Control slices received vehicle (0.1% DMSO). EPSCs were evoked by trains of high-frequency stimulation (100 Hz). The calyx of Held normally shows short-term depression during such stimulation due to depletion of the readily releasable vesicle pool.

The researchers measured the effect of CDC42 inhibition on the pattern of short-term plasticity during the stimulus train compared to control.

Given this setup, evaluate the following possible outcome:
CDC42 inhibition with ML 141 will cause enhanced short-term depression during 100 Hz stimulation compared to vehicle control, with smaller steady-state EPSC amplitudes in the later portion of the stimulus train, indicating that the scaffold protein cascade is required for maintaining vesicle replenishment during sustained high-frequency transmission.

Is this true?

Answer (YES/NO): YES